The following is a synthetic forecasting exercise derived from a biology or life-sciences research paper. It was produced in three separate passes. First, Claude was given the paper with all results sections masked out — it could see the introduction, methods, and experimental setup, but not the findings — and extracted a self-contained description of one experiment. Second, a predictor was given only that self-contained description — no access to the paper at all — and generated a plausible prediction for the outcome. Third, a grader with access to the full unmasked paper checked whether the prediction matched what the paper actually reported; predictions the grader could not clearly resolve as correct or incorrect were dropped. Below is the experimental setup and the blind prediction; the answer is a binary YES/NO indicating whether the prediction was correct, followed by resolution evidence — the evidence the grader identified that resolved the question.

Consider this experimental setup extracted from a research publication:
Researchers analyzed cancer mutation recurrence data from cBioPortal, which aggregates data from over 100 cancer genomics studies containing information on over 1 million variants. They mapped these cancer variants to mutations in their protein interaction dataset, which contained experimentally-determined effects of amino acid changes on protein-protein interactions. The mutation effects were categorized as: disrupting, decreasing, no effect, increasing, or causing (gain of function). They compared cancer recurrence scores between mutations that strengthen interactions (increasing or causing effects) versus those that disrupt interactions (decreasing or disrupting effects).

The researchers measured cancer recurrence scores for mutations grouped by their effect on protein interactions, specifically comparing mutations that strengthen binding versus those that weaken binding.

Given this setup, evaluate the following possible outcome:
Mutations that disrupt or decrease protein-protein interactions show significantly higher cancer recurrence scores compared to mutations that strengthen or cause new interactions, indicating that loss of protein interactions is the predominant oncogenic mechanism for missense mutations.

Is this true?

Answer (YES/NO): NO